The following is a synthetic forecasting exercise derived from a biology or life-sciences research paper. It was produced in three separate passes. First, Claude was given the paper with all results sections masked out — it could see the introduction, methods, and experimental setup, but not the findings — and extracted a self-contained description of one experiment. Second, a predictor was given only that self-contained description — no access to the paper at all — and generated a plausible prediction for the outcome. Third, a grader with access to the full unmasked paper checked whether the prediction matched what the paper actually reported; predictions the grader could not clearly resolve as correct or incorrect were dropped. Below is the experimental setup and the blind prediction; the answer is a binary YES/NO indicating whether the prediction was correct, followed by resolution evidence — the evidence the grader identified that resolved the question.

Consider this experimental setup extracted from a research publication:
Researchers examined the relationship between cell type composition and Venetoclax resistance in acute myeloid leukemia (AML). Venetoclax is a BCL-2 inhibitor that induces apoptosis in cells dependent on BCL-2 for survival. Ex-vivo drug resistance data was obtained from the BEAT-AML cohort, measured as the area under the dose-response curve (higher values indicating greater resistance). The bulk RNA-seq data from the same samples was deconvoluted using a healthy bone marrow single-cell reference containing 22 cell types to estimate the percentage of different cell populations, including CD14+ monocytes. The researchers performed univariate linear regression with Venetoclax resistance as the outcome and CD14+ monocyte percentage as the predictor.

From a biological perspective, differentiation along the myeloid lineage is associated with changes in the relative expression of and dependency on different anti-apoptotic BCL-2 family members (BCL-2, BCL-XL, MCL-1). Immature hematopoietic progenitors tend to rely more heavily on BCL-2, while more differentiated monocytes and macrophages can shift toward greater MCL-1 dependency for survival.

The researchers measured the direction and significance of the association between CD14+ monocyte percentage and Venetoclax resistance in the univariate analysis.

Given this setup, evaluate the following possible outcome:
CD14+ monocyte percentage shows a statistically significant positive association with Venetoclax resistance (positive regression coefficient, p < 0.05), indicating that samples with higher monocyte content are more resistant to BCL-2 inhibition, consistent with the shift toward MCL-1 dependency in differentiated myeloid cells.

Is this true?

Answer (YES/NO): YES